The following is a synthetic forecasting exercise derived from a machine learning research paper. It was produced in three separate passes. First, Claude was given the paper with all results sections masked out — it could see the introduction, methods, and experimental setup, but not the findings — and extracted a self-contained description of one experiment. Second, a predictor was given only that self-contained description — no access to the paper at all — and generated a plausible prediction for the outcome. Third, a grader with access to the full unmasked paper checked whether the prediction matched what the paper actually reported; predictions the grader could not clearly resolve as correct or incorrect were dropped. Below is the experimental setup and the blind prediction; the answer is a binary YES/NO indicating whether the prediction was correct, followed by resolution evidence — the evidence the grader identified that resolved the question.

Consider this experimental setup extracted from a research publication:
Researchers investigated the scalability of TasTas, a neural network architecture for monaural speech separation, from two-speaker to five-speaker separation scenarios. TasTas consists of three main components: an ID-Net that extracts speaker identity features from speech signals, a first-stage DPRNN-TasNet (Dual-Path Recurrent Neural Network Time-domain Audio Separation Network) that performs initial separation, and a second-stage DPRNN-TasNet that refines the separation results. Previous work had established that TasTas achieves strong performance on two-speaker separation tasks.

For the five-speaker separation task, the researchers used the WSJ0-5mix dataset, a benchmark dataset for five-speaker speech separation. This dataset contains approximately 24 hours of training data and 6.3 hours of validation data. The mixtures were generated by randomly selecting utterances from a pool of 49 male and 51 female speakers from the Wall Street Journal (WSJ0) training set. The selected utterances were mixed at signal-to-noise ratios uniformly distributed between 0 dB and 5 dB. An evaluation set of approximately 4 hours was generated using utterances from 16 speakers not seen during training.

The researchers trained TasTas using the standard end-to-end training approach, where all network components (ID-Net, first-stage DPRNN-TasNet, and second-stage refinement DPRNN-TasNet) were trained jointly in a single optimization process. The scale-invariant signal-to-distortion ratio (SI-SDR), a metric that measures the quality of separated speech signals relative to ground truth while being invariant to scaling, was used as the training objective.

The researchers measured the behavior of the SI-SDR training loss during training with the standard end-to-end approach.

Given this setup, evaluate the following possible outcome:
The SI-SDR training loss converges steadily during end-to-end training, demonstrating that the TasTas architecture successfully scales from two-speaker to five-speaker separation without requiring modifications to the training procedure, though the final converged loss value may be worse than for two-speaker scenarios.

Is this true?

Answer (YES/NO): NO